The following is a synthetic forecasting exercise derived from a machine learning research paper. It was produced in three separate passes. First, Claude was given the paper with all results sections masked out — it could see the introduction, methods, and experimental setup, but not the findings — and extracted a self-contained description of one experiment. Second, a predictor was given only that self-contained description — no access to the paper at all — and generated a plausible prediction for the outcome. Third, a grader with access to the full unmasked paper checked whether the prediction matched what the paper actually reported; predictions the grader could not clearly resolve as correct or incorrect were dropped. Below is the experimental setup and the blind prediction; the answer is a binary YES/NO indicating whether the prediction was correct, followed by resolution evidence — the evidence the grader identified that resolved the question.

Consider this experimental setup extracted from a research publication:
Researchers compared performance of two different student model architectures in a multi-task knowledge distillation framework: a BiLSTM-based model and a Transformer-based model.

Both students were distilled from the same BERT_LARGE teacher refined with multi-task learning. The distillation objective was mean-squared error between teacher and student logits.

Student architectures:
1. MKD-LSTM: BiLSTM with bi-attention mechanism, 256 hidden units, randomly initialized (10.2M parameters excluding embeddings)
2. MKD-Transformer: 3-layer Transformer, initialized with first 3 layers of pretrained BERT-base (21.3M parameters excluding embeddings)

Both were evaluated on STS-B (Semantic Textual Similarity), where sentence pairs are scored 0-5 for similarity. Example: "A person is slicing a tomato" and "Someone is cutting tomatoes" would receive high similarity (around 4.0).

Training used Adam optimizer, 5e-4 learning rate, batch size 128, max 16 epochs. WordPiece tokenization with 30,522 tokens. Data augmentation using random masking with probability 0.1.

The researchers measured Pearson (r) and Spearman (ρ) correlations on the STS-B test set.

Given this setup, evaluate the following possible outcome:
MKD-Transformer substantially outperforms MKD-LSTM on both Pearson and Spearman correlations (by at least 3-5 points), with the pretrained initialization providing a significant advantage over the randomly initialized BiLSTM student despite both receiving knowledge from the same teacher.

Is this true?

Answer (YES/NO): NO